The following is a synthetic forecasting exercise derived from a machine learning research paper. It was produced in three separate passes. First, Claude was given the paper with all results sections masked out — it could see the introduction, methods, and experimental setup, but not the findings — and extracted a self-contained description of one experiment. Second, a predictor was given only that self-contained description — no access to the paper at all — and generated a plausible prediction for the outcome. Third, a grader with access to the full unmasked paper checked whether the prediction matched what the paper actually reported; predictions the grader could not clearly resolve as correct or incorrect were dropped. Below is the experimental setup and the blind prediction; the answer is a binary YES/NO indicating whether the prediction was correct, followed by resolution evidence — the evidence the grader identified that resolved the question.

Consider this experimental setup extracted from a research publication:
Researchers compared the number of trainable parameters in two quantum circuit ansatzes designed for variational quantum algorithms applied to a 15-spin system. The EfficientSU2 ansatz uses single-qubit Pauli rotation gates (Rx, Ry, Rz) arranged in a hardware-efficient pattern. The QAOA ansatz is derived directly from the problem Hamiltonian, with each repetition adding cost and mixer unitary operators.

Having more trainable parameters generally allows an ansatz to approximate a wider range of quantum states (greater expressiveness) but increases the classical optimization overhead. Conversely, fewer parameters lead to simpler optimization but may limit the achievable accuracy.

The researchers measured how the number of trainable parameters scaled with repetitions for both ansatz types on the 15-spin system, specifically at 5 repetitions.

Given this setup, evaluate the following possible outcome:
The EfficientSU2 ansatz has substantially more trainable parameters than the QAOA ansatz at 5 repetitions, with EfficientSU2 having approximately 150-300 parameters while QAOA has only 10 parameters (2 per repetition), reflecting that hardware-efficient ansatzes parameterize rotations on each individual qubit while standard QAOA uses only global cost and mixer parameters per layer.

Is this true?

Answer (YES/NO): YES